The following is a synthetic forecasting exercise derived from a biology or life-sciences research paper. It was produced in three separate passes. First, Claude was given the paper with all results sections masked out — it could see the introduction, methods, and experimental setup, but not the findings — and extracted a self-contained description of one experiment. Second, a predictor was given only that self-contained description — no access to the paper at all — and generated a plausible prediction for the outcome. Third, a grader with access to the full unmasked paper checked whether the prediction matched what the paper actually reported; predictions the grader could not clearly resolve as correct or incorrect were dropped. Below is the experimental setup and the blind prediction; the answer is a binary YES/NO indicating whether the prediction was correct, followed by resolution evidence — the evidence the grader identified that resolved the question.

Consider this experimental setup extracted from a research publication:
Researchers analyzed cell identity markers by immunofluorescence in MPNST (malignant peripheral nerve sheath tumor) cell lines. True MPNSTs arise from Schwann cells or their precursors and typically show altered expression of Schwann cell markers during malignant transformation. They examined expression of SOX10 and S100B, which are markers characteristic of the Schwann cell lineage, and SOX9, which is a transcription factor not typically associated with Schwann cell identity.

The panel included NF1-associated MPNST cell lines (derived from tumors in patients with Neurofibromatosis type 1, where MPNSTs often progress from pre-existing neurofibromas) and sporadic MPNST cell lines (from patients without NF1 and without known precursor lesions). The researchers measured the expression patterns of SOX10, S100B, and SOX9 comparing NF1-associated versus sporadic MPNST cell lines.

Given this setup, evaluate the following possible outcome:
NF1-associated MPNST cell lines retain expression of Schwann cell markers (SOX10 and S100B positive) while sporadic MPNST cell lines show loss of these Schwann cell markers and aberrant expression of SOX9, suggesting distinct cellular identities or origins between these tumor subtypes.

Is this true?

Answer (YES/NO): NO